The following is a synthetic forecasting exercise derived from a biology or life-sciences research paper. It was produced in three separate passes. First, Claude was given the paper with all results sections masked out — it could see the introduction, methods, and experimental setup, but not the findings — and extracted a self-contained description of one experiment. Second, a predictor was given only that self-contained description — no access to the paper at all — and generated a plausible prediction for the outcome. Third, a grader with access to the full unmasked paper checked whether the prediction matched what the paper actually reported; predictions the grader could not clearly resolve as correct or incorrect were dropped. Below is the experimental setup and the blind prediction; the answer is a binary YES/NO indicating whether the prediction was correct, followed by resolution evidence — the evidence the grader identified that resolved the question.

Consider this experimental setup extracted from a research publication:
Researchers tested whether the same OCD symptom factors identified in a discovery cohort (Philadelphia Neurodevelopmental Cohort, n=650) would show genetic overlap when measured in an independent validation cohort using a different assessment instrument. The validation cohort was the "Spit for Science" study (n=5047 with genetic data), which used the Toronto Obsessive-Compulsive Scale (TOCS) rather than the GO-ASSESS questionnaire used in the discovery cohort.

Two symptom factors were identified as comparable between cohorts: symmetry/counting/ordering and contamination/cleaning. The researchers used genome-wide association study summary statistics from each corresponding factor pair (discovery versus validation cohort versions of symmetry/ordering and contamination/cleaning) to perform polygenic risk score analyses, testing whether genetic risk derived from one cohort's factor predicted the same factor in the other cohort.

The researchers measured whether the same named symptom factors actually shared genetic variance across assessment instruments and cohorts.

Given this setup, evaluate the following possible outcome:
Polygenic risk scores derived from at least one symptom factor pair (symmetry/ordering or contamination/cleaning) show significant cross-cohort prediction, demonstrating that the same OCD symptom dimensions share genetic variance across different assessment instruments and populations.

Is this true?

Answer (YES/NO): YES